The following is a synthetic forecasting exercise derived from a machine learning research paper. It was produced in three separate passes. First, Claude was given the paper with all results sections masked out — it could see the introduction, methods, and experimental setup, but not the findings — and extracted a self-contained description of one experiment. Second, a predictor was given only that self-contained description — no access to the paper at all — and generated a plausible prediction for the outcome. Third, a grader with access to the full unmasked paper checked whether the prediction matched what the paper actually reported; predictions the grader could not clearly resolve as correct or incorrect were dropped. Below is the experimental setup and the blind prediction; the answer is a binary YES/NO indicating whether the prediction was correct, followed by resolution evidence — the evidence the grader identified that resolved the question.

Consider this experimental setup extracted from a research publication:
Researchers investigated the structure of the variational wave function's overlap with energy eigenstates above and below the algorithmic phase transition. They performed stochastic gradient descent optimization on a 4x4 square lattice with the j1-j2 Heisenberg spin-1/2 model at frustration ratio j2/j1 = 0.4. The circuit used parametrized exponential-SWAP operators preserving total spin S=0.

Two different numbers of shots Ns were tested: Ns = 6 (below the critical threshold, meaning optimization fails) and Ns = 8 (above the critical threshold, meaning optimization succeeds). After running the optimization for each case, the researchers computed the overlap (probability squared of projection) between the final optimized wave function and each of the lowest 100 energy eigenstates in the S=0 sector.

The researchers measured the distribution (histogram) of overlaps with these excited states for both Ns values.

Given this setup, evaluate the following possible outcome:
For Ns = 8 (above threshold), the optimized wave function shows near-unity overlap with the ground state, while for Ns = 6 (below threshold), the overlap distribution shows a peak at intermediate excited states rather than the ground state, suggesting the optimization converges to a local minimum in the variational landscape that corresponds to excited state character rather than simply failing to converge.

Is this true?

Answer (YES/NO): NO